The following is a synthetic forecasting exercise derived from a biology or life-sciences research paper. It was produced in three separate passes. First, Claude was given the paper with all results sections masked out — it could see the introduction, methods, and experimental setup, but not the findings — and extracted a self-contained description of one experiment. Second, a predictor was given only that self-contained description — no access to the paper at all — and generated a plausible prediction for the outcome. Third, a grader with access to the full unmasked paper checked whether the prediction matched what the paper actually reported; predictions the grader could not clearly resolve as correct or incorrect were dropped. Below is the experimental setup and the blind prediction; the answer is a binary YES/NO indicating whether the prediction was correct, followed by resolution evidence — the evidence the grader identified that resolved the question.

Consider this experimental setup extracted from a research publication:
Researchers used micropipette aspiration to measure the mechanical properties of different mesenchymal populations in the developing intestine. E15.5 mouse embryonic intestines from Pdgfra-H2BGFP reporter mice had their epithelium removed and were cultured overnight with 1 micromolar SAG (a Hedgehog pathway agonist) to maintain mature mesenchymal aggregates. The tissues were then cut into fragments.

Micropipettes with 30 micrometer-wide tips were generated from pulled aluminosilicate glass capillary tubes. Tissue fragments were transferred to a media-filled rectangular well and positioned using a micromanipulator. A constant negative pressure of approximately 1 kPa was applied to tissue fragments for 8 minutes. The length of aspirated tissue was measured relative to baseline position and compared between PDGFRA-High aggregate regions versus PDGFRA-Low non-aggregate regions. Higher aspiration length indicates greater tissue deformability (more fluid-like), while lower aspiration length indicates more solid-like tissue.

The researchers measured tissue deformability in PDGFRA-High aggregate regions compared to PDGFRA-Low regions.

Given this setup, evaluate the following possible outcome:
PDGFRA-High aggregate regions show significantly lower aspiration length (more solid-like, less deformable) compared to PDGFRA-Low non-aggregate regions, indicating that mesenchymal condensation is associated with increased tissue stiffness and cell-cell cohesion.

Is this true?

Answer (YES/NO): NO